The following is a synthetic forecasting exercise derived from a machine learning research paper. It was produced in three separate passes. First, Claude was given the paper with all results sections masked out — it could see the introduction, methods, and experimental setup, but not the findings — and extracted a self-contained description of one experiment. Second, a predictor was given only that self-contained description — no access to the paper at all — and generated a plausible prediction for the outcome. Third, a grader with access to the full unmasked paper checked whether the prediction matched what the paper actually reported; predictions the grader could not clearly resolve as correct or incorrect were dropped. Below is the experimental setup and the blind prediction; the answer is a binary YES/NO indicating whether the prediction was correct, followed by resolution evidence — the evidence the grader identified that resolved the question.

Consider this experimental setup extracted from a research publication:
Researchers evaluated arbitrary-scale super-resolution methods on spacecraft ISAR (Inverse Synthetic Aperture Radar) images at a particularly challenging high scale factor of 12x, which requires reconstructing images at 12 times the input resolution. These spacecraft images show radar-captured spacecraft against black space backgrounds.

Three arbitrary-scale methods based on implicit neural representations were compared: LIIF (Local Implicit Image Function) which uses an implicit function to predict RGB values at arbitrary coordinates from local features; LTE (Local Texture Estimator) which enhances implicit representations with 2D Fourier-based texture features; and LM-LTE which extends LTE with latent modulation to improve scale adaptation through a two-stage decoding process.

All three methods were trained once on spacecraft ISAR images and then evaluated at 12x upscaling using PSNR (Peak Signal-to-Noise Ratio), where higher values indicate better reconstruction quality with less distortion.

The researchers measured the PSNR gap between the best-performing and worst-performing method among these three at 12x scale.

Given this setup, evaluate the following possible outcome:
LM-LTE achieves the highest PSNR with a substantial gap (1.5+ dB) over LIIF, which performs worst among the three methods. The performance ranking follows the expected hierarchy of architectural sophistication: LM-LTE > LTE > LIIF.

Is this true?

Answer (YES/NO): YES